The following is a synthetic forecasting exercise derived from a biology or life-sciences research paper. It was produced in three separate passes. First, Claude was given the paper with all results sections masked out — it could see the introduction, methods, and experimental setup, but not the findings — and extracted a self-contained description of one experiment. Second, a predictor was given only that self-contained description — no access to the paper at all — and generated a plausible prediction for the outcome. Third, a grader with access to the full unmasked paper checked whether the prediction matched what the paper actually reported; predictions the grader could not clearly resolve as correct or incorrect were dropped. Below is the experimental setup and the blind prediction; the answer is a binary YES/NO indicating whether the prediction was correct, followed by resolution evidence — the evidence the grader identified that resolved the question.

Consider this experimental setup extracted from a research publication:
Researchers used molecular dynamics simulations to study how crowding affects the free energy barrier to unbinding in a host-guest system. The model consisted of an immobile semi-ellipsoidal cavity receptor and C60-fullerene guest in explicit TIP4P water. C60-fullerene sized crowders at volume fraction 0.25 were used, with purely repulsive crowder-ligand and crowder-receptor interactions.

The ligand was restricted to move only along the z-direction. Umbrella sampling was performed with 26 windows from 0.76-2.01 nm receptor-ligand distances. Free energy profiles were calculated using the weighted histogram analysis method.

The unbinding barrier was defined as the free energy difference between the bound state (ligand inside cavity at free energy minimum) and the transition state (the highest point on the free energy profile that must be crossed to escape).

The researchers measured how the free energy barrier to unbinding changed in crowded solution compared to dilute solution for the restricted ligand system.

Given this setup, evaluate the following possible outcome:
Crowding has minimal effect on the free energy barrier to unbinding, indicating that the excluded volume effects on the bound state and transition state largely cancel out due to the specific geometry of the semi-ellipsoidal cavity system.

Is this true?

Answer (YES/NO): NO